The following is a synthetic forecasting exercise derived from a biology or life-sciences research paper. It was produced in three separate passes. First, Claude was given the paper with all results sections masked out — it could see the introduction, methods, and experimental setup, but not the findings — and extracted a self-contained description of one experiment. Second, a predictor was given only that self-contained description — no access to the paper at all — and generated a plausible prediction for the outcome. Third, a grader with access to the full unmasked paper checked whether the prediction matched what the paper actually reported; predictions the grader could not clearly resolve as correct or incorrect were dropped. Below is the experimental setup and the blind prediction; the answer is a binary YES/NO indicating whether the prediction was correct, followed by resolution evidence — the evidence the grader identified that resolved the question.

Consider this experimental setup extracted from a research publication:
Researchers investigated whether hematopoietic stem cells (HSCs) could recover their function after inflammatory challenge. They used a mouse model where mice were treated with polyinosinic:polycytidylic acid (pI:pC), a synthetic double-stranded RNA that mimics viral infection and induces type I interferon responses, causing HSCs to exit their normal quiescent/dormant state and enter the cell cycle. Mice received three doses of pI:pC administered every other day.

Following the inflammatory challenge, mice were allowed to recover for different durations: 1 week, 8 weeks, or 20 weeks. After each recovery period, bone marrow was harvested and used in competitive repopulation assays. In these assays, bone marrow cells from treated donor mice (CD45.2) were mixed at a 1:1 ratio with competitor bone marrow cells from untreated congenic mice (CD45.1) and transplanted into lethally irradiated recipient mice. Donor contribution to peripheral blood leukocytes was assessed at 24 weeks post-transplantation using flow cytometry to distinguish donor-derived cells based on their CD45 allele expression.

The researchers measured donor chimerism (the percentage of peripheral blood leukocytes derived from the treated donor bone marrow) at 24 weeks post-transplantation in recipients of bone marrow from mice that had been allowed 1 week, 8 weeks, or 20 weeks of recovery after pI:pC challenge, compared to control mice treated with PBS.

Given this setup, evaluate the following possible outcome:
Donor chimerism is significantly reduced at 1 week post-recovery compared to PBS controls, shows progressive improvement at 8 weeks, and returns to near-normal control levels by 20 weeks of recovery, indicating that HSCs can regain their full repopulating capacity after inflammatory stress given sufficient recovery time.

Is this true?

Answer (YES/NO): NO